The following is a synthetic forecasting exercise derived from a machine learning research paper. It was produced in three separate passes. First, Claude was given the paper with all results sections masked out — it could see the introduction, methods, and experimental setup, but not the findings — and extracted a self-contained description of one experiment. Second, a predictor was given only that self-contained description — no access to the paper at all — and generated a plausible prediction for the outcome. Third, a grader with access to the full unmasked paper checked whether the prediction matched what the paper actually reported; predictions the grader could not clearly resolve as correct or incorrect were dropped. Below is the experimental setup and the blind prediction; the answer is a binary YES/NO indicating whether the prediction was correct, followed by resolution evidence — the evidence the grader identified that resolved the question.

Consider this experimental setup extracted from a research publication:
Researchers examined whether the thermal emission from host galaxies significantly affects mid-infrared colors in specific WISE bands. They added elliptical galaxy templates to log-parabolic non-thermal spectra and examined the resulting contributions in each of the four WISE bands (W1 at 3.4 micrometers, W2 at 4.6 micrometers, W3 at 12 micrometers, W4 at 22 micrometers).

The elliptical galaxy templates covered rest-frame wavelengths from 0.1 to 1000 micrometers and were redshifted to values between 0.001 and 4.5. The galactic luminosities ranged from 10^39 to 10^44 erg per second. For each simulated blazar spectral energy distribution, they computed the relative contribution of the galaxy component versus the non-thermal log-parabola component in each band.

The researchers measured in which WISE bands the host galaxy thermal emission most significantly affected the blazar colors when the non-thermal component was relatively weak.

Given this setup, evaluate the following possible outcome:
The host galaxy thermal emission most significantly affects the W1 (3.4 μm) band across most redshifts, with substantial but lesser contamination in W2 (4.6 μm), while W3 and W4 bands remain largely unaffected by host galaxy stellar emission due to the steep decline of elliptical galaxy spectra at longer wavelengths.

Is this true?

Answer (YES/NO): NO